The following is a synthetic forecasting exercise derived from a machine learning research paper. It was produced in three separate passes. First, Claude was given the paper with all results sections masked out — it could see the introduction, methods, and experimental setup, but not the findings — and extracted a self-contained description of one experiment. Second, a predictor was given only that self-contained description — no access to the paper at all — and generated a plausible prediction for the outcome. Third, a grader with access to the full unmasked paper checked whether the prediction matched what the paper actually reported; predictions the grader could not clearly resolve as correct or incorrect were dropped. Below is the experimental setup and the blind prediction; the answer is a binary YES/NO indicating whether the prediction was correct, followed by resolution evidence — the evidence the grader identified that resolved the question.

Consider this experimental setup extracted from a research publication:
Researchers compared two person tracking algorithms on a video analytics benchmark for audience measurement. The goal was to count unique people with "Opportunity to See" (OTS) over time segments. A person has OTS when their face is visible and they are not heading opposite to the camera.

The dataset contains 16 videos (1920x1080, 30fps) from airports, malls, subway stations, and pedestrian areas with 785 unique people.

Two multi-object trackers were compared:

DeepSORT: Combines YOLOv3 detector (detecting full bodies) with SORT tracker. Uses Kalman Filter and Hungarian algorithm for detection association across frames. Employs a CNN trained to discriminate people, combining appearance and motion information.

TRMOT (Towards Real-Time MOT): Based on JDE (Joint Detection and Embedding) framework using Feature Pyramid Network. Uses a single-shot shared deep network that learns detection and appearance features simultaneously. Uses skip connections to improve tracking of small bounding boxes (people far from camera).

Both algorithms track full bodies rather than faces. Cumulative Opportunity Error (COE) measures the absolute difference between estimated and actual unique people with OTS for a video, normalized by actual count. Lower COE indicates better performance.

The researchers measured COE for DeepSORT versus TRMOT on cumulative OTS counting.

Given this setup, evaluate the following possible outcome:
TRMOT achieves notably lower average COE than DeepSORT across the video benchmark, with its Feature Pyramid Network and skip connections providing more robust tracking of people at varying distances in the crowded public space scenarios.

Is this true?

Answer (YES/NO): NO